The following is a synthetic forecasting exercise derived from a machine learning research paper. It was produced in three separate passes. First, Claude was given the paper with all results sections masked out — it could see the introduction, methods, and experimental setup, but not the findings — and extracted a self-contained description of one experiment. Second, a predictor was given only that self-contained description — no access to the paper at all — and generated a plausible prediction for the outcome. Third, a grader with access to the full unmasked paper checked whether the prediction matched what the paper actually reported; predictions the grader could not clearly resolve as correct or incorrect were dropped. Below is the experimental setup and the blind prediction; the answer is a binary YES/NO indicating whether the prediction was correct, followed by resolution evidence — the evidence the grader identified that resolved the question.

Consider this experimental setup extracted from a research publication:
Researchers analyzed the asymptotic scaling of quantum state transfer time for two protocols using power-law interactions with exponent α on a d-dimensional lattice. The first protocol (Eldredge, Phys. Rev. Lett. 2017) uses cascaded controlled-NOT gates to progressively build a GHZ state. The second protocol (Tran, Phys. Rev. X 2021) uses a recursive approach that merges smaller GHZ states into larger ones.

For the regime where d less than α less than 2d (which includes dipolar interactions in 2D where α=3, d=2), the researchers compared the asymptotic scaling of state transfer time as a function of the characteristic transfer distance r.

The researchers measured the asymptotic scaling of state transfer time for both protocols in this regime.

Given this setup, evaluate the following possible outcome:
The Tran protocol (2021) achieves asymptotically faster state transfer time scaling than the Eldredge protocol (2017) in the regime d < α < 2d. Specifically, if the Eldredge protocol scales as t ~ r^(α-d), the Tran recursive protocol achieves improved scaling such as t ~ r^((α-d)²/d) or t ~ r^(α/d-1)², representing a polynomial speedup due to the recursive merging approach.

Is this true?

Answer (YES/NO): NO